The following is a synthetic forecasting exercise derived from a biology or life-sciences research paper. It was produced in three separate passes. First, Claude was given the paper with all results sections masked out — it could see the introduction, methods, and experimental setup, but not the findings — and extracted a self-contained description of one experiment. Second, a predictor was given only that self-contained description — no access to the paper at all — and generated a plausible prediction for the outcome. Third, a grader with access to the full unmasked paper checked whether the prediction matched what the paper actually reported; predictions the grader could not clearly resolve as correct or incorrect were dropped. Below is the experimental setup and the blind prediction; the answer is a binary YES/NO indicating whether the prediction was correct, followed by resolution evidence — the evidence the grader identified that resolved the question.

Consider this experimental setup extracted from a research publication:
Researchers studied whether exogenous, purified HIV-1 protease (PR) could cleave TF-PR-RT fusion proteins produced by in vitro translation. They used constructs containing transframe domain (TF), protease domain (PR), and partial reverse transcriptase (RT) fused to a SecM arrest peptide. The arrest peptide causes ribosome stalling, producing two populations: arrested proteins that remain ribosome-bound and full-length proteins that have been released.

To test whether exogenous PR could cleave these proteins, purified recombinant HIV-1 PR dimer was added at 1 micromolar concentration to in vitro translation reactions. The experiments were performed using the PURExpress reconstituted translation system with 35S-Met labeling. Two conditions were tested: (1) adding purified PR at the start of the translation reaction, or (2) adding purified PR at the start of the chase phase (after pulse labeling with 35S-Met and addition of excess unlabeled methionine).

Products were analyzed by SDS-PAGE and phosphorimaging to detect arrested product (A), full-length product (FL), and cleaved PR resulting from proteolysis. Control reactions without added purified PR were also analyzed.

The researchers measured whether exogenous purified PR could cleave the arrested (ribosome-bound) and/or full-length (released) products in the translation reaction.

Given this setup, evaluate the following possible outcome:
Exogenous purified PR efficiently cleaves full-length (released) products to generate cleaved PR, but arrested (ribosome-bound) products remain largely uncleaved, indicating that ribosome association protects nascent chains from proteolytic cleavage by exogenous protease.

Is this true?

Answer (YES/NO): NO